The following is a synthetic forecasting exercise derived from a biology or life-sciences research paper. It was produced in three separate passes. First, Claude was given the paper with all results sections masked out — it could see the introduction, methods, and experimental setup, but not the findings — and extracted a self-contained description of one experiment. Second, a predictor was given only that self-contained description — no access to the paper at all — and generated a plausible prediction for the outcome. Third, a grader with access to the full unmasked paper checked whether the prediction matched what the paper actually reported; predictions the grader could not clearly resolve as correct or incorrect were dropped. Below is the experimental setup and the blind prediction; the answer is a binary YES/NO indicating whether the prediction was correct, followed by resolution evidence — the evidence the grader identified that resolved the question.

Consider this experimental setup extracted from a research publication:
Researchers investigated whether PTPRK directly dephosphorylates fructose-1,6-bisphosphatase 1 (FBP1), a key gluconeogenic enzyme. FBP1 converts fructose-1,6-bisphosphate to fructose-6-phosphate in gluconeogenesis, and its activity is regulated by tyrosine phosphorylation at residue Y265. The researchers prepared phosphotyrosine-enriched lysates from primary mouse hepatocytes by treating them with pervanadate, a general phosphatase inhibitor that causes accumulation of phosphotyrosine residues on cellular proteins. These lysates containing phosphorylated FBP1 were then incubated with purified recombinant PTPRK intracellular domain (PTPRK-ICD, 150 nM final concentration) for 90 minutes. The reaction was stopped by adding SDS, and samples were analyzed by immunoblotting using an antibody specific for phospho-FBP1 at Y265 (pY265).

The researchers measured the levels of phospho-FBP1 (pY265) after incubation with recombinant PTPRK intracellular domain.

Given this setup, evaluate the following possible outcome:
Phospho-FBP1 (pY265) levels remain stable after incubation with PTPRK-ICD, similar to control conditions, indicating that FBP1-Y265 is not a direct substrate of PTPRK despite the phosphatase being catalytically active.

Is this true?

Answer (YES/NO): NO